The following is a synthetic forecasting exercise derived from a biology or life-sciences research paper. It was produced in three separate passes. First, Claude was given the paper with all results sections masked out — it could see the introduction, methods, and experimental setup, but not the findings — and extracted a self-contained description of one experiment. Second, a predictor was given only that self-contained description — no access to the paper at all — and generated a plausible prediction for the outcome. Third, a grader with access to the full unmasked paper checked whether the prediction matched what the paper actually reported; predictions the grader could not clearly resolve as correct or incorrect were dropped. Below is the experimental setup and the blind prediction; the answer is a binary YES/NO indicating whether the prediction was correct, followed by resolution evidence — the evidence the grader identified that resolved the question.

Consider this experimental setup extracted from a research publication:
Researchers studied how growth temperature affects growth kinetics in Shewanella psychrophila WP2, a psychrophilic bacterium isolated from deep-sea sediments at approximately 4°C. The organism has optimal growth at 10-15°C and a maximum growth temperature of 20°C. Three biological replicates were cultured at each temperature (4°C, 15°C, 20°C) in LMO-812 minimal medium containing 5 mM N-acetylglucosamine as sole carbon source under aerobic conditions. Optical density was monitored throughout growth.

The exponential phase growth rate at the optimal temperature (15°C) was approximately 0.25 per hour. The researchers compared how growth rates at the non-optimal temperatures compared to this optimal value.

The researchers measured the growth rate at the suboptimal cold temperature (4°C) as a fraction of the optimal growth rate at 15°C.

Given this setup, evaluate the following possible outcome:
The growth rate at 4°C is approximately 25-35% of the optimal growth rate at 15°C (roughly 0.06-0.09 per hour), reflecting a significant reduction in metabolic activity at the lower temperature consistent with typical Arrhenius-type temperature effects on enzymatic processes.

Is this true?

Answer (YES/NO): NO